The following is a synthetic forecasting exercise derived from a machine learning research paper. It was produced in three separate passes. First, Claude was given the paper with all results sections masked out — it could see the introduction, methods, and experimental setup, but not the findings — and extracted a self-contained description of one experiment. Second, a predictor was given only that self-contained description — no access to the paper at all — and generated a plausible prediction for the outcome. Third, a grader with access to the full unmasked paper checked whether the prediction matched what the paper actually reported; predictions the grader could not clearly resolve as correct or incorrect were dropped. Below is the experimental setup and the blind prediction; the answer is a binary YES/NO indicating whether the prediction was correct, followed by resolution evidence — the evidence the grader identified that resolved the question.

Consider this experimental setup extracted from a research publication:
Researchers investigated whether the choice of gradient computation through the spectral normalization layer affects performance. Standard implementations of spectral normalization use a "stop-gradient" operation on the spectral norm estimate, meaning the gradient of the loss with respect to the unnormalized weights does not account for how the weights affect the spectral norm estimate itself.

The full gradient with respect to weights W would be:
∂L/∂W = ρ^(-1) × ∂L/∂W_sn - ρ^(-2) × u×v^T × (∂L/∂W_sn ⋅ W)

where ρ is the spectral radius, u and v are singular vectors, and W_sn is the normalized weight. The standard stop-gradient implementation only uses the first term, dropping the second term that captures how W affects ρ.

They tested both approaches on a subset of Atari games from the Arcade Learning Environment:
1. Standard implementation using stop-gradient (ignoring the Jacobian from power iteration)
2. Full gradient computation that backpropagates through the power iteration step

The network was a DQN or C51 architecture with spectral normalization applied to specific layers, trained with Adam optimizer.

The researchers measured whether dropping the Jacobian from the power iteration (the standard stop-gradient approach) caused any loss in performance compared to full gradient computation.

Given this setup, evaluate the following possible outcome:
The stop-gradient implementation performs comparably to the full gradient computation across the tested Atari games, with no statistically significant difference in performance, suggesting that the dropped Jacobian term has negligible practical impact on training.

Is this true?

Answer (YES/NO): YES